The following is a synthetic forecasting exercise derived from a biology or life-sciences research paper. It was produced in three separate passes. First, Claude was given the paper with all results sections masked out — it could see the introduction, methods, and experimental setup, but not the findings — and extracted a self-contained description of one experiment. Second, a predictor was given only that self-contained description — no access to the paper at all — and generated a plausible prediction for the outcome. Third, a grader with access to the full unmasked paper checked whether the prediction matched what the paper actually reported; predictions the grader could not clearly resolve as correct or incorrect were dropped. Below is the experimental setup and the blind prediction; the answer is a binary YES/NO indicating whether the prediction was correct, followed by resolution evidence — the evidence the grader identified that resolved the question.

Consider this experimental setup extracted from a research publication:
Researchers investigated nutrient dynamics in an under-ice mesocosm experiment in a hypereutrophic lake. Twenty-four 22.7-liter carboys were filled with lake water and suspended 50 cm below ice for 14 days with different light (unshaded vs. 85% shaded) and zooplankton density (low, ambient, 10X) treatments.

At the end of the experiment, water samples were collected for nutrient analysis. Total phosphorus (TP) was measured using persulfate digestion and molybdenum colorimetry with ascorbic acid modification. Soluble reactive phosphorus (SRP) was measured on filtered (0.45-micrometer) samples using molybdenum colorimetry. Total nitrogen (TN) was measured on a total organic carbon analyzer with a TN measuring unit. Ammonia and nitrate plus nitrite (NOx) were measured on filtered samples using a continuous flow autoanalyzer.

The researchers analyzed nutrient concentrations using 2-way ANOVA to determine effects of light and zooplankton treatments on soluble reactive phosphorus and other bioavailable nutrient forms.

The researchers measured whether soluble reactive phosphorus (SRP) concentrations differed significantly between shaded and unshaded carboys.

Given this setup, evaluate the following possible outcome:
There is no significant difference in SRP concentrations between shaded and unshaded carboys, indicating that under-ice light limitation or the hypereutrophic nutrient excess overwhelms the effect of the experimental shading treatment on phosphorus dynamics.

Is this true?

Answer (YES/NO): NO